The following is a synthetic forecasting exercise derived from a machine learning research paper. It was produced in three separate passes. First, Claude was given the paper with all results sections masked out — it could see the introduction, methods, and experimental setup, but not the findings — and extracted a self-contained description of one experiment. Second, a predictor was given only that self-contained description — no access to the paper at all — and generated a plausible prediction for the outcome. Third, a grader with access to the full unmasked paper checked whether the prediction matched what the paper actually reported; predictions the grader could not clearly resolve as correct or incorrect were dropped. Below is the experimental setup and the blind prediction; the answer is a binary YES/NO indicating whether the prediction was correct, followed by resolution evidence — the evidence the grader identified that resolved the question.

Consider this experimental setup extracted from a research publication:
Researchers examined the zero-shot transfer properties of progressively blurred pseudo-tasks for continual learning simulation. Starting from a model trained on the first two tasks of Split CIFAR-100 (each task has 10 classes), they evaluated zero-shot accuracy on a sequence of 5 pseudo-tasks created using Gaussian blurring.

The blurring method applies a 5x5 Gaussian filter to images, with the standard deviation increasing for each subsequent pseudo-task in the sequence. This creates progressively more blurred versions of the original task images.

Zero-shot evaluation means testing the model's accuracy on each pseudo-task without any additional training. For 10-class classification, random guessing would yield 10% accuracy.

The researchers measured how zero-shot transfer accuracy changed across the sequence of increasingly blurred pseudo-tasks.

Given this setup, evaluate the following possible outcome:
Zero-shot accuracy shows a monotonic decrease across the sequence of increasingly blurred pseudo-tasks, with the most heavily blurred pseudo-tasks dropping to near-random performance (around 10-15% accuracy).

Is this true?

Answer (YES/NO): YES